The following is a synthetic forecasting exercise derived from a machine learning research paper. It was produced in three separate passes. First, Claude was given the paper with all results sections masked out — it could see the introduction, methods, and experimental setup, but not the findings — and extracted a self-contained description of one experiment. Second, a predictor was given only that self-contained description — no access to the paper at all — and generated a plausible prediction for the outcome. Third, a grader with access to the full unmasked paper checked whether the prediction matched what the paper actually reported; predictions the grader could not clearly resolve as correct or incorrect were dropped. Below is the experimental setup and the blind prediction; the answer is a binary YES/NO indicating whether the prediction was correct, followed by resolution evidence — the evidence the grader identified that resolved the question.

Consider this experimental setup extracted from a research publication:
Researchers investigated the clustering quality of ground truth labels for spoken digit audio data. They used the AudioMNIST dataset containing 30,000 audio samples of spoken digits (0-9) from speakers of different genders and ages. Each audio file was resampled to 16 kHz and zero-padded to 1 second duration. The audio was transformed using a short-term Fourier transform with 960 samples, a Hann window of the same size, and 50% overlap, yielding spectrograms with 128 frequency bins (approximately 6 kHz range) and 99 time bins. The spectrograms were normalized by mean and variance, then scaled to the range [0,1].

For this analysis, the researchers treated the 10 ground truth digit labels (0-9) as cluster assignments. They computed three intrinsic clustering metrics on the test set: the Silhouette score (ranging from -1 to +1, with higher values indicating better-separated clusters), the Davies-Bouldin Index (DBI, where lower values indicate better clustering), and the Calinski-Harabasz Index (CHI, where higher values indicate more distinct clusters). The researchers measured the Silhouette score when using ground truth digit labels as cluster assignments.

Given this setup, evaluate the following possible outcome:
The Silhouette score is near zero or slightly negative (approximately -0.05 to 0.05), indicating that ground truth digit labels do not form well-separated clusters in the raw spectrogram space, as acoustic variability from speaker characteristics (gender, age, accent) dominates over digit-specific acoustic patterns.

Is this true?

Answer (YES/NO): YES